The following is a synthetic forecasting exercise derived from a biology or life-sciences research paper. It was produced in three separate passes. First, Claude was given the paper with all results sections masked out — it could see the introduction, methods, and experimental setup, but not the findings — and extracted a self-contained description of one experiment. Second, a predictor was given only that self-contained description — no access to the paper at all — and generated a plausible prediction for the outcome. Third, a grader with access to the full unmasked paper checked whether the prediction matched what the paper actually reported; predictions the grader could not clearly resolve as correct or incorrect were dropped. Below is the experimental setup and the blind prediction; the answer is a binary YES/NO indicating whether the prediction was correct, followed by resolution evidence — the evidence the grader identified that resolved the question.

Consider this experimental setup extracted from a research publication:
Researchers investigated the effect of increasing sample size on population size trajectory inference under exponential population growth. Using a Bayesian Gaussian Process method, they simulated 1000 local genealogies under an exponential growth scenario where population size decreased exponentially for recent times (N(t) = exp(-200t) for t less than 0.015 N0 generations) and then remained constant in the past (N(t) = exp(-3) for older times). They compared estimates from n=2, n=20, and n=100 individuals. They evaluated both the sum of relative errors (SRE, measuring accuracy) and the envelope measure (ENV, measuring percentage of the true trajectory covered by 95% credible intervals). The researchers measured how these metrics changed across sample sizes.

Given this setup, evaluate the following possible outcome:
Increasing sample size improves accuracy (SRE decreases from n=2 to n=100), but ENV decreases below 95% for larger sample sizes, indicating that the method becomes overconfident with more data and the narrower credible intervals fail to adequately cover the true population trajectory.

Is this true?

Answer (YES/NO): NO